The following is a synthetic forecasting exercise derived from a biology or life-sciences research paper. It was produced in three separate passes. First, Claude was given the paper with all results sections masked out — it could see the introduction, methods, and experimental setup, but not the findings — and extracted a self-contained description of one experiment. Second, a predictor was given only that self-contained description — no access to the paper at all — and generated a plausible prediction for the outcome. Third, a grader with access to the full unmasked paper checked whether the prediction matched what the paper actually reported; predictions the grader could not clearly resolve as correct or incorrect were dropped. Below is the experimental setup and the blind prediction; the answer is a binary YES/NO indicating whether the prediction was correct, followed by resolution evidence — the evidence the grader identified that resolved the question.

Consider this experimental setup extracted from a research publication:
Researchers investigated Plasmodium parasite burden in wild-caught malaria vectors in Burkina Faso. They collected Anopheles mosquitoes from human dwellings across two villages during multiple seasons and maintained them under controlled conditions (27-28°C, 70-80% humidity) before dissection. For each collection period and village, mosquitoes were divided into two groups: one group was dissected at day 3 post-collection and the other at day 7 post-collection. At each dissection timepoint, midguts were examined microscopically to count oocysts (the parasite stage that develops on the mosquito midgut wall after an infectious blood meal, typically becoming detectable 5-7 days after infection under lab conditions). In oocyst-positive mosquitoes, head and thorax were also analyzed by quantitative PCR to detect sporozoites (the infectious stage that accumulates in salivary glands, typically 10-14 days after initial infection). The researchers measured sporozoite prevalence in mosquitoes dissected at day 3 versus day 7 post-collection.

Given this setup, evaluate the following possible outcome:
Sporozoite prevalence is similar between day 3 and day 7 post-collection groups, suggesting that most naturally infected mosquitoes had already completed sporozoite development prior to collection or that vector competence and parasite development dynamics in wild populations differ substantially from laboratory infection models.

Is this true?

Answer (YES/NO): NO